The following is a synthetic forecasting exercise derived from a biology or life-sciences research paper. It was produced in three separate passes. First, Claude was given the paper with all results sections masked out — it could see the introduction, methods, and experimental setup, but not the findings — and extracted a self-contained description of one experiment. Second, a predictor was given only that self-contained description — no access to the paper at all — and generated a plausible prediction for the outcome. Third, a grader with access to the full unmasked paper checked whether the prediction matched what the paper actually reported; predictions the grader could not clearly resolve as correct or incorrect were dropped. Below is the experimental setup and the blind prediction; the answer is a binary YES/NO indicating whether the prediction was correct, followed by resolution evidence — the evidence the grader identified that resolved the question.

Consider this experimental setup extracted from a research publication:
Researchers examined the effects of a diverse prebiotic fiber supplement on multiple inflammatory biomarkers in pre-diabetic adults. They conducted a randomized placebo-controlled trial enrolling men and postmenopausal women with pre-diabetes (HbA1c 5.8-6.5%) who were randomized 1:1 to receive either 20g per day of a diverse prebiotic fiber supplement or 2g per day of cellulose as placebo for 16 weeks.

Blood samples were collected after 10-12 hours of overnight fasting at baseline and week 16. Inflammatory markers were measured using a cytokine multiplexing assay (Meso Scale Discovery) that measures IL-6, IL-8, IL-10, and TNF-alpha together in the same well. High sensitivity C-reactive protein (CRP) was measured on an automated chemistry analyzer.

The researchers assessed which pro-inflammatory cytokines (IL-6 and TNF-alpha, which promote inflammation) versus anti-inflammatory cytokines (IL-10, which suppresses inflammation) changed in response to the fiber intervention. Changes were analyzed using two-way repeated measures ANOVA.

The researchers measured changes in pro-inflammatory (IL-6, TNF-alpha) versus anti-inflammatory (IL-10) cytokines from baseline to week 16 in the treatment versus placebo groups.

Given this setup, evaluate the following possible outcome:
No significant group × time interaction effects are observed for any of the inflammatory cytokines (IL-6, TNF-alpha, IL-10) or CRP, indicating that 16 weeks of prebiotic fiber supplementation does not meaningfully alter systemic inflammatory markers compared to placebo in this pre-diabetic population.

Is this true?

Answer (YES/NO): NO